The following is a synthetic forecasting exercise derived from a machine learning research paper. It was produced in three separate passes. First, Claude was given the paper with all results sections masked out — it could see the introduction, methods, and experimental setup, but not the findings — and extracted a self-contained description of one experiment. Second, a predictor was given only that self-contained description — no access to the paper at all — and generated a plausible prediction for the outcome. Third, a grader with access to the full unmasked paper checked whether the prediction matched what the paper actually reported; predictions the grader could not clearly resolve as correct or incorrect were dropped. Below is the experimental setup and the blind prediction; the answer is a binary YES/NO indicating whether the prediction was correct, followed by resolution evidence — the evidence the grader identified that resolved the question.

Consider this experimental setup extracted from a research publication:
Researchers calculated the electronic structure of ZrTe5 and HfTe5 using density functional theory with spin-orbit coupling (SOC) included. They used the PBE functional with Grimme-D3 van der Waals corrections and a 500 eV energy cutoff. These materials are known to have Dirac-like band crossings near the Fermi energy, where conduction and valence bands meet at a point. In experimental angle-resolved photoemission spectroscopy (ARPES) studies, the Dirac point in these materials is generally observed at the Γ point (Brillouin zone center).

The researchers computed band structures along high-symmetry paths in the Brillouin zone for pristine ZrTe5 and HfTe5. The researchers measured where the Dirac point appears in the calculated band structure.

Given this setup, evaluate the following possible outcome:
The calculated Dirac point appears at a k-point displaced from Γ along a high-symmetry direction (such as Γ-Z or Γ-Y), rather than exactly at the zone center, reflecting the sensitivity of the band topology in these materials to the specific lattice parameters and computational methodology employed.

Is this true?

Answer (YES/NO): YES